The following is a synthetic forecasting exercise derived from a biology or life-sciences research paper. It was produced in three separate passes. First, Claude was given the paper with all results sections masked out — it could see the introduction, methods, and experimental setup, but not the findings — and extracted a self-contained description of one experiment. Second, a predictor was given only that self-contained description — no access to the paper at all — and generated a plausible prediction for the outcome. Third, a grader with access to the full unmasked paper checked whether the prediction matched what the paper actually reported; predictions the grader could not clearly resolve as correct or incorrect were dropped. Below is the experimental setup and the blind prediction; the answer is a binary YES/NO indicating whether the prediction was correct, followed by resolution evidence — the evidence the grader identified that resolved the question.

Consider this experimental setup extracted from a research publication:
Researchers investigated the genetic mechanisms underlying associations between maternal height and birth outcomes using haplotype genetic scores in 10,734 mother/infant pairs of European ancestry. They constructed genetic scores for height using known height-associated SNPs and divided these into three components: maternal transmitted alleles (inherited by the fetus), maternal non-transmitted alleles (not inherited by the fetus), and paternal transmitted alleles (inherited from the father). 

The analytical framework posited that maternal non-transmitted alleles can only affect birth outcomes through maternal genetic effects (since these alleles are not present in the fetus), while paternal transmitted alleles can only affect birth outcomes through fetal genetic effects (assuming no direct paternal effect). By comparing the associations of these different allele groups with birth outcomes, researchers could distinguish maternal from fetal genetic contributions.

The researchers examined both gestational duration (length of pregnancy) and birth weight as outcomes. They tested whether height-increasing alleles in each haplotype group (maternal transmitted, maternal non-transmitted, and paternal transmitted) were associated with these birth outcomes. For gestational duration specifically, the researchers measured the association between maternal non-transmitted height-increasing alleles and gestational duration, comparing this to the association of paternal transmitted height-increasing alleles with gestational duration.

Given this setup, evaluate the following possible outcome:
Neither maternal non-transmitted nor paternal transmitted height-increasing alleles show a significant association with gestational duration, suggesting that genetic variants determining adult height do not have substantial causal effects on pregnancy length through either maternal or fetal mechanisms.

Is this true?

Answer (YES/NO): NO